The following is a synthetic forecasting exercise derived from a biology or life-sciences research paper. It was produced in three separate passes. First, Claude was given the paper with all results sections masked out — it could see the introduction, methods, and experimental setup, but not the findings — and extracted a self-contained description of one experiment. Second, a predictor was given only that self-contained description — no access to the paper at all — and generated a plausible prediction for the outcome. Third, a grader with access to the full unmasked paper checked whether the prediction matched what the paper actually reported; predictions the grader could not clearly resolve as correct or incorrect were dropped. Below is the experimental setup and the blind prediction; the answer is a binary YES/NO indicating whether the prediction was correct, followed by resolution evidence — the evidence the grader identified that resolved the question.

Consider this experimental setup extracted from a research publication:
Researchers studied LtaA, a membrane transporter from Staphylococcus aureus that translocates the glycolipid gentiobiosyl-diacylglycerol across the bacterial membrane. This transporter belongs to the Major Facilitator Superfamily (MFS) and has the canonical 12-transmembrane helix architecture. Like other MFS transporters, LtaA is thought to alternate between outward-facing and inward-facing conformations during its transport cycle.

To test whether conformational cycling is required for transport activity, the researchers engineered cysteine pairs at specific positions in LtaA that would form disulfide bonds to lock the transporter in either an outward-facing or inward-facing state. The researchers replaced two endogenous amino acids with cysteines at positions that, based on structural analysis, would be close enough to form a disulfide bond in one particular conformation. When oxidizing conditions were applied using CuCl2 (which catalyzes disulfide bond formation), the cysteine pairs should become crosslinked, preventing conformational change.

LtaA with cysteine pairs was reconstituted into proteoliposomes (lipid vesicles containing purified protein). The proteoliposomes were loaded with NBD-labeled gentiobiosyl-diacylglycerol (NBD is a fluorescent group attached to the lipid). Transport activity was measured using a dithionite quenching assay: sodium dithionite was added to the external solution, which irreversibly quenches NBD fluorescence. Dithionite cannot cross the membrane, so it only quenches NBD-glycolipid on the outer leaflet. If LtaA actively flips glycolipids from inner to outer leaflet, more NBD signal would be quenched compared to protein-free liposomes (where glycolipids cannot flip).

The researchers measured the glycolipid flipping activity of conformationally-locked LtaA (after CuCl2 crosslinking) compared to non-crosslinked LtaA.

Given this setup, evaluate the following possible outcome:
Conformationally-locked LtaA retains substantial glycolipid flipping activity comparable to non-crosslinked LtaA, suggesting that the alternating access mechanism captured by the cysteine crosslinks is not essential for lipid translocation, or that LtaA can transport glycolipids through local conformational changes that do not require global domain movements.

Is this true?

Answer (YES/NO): NO